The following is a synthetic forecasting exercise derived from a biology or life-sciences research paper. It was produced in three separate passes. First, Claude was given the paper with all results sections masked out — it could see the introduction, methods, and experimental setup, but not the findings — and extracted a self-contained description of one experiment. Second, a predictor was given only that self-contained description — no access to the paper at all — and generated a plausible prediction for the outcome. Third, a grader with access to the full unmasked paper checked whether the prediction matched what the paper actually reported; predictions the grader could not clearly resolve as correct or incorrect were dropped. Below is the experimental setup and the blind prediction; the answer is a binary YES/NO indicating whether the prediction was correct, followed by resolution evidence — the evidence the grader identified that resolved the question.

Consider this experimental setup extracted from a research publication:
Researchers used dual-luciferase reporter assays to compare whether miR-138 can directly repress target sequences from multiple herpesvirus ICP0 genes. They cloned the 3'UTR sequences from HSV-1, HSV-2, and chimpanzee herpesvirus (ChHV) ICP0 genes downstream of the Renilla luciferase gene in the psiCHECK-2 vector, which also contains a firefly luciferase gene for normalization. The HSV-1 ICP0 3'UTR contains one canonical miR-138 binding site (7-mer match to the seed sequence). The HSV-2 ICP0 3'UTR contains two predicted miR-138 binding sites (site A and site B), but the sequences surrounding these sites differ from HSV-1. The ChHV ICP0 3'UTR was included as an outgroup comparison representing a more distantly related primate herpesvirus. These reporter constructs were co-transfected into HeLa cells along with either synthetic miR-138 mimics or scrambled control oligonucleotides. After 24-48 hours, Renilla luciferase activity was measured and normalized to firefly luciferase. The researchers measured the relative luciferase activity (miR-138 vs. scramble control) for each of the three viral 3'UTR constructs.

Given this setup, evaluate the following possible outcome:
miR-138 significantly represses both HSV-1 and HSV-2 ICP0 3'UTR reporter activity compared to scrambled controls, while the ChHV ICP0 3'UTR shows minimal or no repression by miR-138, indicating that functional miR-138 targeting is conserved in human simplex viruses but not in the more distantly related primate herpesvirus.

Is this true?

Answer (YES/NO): NO